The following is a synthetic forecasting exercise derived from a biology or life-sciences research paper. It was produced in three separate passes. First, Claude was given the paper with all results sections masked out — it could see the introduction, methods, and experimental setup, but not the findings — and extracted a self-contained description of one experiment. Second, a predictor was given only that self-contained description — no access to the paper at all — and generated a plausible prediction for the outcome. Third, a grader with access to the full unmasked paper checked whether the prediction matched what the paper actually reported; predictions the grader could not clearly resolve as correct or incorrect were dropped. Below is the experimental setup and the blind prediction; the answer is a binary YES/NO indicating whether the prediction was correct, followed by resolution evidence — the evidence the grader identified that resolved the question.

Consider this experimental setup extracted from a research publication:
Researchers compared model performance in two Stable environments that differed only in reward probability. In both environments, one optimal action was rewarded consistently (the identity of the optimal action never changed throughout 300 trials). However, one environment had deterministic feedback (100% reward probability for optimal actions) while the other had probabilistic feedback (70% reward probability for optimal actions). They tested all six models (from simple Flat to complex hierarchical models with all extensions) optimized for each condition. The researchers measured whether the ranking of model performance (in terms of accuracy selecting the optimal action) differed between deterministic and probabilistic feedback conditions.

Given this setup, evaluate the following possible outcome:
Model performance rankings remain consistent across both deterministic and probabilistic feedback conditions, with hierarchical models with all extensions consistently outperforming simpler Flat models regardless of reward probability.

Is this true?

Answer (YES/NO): NO